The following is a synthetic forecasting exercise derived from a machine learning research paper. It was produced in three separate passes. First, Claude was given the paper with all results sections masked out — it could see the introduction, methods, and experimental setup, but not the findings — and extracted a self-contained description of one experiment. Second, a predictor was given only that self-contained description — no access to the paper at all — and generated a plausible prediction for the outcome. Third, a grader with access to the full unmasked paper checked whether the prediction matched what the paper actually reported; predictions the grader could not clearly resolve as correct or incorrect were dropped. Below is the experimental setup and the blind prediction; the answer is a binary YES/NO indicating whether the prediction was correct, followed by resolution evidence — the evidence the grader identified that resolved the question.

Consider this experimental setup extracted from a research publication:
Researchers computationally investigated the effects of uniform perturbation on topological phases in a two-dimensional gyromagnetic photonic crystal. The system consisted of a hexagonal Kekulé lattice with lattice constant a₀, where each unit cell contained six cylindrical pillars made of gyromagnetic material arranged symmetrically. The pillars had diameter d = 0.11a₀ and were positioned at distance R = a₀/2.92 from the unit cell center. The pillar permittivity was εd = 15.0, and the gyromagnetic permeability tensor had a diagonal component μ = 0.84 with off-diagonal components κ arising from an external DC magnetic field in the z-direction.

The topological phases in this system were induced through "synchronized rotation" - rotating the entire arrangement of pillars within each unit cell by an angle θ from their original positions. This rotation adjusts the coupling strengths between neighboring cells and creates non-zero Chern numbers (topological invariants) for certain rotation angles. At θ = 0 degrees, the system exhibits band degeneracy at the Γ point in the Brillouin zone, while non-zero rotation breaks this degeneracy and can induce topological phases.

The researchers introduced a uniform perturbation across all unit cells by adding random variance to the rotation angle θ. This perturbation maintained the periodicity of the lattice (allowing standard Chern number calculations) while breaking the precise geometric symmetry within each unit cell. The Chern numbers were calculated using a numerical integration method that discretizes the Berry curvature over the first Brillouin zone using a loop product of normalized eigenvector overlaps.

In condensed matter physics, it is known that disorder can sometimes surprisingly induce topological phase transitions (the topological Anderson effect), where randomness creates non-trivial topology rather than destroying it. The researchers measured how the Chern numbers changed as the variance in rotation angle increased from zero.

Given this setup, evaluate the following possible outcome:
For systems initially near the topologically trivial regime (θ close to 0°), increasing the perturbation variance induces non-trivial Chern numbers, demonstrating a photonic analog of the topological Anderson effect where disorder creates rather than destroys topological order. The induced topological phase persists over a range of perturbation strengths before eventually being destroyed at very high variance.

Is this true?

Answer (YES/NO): NO